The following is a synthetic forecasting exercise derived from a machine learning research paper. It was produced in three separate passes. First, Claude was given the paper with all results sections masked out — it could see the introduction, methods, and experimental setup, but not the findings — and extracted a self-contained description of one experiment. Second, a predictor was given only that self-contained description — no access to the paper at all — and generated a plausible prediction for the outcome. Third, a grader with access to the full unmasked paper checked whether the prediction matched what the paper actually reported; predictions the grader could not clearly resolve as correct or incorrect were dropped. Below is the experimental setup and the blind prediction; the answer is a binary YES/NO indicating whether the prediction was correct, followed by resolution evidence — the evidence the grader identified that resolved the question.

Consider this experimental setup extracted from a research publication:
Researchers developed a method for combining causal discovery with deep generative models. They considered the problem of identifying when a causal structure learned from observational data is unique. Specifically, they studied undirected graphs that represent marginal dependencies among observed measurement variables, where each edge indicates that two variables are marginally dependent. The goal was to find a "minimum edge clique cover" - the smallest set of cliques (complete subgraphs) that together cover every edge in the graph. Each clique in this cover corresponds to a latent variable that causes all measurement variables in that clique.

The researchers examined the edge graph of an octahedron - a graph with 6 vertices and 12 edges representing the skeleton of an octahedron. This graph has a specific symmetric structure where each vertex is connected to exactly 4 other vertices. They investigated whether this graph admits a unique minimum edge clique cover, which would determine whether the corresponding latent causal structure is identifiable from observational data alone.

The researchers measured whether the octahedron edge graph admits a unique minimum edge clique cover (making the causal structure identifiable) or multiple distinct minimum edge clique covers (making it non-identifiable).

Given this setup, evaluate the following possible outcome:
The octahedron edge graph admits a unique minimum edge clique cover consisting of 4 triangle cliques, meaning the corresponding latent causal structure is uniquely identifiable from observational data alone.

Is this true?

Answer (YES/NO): NO